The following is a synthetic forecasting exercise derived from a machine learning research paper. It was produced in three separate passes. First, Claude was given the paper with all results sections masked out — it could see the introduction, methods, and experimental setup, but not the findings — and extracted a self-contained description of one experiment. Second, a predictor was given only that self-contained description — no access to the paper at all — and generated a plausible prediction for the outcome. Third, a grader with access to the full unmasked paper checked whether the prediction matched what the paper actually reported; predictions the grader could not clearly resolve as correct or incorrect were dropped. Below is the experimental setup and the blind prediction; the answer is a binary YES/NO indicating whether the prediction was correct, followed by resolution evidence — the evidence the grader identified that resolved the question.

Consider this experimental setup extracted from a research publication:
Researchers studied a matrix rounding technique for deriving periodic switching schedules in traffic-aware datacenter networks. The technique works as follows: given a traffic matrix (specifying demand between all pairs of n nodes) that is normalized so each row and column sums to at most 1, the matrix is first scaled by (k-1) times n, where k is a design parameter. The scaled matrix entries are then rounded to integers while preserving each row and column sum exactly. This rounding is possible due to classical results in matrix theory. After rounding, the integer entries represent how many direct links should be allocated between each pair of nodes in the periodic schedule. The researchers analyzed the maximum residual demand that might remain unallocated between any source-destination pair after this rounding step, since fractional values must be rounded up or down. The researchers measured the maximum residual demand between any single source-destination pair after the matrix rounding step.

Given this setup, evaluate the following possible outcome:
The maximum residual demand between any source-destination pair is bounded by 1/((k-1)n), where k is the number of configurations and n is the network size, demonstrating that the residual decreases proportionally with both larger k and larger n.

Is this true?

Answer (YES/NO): YES